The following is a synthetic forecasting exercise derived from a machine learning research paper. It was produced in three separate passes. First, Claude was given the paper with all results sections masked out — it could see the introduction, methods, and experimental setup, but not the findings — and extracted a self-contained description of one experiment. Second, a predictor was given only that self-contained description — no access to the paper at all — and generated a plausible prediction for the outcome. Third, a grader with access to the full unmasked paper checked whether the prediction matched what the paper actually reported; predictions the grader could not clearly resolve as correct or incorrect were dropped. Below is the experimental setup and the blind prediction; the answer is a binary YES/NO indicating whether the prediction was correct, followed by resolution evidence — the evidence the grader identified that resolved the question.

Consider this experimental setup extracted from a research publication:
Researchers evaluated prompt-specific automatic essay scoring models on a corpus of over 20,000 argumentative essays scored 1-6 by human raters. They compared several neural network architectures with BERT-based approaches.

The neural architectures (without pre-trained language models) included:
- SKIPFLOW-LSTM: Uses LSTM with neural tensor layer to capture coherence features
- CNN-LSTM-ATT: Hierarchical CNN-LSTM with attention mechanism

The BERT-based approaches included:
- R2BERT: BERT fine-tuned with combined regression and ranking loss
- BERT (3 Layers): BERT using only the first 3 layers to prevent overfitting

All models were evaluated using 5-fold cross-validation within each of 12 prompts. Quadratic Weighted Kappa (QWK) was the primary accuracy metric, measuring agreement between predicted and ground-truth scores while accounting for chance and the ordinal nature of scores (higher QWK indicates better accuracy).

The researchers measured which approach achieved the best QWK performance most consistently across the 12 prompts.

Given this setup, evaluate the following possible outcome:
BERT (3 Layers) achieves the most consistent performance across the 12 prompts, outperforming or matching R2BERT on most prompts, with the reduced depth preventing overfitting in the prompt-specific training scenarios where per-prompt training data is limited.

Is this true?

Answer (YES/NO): YES